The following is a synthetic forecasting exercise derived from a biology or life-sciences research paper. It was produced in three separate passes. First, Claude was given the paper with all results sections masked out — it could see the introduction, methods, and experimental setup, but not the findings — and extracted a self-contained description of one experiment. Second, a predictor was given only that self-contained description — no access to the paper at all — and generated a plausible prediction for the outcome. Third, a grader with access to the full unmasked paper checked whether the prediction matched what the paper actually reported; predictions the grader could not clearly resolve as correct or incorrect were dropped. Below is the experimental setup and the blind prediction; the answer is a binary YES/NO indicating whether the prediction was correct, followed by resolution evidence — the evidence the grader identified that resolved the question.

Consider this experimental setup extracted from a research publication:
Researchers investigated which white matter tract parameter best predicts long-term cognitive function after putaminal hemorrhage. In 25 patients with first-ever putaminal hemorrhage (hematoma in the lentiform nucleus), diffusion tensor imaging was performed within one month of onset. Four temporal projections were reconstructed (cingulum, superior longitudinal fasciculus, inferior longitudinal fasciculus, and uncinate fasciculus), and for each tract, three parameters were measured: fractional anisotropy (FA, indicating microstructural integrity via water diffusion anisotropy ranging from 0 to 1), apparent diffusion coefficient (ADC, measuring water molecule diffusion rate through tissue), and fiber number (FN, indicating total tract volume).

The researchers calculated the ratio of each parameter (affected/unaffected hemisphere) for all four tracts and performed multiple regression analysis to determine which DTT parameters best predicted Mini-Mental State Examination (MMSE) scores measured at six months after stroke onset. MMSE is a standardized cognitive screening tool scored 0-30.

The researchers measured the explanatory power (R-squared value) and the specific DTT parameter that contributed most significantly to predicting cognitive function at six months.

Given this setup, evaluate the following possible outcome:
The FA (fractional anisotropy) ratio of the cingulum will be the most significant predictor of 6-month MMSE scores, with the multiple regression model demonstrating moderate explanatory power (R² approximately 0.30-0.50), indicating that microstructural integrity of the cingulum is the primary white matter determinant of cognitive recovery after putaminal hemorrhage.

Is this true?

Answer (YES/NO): NO